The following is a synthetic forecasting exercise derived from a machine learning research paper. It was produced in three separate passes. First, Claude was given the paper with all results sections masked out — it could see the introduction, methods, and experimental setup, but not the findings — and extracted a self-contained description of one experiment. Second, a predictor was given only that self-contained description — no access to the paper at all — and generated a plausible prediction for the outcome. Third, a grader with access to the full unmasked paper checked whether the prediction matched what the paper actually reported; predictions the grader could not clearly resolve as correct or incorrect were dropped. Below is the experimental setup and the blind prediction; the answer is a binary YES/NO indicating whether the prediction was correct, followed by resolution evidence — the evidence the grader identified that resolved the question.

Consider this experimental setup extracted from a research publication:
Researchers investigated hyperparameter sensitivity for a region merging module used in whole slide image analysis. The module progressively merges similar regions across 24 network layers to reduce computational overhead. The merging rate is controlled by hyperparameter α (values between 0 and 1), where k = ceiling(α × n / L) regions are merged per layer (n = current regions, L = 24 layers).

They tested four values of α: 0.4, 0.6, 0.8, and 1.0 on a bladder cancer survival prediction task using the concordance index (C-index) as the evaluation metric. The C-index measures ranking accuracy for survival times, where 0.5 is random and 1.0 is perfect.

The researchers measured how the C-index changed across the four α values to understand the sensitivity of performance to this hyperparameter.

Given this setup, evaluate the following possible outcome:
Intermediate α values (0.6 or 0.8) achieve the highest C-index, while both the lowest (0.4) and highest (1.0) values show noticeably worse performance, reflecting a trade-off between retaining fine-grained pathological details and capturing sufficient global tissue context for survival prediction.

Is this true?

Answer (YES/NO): YES